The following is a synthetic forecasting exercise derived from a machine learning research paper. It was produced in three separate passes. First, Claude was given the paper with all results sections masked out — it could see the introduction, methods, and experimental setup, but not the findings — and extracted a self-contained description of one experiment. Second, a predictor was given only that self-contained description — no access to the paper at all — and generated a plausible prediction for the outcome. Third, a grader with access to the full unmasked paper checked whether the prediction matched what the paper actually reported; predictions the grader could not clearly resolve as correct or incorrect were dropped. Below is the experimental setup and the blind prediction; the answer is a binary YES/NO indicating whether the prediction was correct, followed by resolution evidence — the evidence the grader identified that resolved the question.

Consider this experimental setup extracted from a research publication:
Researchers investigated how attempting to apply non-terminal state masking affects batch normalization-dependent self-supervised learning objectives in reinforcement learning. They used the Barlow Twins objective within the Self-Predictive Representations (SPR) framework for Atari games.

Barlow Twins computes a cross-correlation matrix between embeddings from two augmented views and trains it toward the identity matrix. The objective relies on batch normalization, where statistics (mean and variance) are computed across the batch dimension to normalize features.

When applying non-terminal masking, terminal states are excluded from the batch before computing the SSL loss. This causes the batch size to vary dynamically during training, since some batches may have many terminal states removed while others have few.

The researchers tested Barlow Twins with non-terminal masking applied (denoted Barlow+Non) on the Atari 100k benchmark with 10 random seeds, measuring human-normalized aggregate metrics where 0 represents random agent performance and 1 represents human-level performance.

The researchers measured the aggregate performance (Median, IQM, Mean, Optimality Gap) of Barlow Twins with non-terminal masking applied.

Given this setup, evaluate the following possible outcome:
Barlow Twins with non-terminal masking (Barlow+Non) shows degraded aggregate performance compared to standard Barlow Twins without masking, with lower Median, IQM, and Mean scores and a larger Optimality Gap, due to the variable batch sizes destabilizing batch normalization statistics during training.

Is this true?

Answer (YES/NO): YES